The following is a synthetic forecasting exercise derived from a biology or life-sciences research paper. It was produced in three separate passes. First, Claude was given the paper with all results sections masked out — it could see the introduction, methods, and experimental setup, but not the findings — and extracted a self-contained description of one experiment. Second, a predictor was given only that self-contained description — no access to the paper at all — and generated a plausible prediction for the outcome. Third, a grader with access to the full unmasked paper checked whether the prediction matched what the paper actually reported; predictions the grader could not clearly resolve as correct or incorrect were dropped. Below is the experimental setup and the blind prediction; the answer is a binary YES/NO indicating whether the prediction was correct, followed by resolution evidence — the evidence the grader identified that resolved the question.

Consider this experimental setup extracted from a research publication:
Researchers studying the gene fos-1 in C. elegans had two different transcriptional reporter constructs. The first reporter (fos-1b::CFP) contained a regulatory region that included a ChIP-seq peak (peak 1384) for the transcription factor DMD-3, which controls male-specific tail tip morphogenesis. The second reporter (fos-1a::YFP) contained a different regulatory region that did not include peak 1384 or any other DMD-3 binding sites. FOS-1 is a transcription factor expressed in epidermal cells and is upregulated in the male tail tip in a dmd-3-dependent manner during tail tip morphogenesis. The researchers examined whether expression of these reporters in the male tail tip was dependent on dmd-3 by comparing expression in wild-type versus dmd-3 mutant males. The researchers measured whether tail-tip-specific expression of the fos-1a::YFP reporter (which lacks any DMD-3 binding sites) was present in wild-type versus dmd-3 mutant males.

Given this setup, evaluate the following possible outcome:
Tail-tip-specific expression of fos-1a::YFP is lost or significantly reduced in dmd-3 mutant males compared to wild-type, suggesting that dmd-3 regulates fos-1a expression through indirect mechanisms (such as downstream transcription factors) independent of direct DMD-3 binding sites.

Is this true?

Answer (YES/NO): YES